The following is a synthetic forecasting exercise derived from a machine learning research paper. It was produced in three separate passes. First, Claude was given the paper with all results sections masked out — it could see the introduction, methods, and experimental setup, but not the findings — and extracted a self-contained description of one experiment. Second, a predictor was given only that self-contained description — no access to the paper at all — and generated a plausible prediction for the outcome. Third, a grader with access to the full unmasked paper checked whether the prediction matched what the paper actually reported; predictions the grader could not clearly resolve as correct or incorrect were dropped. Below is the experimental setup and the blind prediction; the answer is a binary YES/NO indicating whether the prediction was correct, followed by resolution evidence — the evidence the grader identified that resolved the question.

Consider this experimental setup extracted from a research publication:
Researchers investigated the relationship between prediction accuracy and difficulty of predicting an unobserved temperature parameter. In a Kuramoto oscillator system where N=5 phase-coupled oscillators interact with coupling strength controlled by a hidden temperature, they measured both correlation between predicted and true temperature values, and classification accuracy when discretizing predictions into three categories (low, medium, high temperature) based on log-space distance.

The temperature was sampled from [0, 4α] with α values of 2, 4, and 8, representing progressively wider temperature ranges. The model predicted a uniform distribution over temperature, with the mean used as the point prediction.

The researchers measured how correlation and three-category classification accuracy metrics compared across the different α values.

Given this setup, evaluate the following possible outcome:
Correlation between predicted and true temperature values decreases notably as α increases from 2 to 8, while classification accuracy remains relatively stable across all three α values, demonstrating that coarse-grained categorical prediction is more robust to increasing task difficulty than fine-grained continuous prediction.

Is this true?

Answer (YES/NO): NO